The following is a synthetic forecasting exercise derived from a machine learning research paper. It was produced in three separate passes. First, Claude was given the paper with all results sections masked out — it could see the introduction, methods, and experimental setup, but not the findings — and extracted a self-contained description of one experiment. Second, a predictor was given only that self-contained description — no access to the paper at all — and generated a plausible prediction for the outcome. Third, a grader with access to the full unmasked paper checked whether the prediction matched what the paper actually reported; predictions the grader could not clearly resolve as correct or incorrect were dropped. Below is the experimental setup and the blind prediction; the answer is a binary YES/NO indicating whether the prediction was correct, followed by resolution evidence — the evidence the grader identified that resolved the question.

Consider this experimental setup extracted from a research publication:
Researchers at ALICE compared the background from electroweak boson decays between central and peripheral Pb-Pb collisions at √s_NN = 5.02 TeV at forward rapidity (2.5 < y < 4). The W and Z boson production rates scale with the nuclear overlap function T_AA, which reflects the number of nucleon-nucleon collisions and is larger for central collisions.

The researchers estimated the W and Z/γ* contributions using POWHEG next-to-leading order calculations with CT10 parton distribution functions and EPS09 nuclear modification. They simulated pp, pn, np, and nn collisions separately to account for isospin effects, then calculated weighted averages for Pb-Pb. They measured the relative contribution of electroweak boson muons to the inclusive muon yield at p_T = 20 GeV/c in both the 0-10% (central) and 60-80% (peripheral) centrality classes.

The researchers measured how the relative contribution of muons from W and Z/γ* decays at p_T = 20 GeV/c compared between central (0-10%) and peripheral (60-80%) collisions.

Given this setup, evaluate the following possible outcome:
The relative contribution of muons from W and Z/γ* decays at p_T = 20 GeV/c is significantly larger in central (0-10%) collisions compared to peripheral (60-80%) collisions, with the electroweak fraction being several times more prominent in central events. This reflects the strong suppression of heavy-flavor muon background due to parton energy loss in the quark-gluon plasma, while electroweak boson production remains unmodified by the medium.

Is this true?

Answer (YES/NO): NO